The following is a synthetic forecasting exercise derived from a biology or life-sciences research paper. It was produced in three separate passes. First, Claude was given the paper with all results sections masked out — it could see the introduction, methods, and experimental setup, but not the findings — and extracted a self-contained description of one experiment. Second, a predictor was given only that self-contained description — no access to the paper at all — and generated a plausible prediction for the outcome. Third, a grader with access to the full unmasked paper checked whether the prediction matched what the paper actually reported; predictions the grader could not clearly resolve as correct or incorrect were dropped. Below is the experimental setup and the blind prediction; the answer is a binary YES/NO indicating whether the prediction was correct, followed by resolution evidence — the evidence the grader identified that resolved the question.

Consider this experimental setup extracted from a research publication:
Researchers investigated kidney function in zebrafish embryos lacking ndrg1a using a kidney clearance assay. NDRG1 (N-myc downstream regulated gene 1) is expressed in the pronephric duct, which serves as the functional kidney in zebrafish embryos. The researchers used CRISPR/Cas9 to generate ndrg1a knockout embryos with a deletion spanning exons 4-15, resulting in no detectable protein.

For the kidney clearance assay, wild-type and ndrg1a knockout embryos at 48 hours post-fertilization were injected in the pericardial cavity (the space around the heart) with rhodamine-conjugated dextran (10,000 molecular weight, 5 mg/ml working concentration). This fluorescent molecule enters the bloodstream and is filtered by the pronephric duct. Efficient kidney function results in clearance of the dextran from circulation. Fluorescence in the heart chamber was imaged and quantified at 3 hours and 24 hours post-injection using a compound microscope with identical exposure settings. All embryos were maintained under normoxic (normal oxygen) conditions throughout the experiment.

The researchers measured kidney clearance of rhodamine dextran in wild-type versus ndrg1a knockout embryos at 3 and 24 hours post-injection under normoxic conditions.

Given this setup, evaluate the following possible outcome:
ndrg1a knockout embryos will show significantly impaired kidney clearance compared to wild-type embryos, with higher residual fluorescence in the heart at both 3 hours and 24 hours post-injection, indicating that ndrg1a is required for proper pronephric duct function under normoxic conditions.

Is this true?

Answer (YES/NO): NO